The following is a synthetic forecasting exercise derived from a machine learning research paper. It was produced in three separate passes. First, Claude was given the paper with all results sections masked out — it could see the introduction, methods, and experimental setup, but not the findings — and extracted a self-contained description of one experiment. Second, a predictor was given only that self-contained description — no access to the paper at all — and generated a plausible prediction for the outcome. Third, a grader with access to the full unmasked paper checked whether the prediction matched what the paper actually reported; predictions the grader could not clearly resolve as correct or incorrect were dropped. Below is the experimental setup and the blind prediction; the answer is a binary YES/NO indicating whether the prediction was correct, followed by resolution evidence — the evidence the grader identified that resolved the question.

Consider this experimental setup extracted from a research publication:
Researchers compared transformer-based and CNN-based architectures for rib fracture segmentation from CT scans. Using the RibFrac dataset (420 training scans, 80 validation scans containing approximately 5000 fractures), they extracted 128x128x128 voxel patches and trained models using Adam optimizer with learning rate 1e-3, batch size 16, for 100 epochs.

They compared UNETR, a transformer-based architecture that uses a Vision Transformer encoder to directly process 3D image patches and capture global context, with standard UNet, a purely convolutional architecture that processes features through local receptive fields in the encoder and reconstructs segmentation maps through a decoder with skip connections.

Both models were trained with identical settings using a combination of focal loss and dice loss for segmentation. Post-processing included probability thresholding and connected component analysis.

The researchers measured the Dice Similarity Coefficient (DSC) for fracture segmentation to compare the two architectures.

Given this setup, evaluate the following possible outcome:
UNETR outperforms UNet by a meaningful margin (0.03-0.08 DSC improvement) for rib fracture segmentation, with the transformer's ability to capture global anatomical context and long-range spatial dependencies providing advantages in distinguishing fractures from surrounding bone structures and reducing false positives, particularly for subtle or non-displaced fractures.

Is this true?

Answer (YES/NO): NO